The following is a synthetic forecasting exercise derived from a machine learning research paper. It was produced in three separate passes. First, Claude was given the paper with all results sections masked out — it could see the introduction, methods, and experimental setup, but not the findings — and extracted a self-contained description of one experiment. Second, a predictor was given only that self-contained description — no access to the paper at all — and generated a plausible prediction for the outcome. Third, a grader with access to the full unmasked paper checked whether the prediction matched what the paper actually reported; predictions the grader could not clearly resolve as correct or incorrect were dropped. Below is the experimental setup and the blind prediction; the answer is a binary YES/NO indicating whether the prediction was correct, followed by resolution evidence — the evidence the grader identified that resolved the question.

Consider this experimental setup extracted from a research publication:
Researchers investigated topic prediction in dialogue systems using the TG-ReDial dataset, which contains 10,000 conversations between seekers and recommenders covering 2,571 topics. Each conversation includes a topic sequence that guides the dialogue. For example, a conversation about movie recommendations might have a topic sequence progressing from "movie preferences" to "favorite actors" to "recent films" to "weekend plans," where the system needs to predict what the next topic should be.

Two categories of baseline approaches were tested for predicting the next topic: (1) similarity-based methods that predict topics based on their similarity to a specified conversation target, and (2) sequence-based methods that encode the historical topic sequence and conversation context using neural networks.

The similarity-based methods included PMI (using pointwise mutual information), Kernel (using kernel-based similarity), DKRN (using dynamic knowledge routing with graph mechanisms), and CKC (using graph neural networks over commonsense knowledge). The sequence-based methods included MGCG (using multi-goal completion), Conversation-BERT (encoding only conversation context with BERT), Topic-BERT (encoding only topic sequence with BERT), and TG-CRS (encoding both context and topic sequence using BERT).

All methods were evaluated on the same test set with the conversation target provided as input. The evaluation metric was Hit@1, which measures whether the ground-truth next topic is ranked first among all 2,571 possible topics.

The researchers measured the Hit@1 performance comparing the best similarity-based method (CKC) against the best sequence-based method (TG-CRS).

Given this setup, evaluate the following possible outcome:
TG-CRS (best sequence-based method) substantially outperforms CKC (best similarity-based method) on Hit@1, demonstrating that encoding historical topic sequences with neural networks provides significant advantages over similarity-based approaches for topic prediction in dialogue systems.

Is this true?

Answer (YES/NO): NO